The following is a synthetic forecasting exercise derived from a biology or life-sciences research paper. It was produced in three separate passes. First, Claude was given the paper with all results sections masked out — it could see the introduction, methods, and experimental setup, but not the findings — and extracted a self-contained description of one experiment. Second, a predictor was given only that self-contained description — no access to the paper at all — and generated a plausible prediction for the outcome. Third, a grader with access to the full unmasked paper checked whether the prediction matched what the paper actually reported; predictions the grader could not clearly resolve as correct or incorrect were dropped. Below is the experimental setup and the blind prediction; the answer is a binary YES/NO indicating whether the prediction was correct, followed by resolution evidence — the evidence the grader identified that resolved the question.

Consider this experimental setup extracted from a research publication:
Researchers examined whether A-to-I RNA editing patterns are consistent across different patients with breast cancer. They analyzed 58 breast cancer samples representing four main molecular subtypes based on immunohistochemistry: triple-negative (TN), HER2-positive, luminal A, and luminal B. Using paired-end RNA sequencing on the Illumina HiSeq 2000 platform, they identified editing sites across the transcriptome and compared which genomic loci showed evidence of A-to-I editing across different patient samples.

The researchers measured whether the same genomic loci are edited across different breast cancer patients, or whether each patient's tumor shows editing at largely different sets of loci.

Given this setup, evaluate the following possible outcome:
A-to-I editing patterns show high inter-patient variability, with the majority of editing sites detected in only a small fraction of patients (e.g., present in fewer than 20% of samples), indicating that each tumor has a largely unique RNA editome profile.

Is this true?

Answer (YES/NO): NO